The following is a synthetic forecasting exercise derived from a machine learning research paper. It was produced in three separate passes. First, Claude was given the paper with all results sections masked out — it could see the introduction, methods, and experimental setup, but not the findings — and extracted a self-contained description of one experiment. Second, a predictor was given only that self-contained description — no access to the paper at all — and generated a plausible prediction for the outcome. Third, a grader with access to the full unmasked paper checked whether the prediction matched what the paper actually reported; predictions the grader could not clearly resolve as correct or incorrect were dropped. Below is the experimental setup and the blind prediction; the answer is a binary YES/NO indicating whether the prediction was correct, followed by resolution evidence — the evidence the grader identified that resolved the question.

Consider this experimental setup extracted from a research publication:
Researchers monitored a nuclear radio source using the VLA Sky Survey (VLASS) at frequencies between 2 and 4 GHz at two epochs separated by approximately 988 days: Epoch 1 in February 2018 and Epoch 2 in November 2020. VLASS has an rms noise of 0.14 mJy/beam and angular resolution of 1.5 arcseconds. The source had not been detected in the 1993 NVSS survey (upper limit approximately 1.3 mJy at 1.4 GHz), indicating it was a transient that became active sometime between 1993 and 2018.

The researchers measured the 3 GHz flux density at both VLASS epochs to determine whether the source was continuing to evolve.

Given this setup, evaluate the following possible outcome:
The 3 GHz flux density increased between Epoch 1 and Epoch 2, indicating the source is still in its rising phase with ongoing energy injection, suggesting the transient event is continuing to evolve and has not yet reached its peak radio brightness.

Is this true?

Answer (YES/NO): YES